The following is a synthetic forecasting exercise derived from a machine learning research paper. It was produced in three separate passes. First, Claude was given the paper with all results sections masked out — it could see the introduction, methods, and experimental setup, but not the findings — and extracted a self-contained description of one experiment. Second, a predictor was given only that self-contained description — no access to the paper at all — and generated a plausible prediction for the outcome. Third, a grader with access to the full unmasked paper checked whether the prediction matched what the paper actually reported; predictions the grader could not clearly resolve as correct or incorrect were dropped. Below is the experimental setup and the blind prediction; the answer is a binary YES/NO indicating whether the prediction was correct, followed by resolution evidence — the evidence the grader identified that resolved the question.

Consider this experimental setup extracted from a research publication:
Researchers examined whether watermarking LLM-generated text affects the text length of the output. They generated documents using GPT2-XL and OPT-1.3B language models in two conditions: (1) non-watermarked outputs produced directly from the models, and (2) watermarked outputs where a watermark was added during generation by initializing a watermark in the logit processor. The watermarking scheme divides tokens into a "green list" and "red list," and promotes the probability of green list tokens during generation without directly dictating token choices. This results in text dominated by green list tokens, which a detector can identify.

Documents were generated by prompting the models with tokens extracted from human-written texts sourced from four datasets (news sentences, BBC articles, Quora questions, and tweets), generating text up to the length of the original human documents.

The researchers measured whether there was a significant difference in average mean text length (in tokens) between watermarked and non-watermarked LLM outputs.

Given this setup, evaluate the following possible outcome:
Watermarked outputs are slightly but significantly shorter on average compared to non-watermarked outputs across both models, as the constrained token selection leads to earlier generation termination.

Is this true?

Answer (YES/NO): NO